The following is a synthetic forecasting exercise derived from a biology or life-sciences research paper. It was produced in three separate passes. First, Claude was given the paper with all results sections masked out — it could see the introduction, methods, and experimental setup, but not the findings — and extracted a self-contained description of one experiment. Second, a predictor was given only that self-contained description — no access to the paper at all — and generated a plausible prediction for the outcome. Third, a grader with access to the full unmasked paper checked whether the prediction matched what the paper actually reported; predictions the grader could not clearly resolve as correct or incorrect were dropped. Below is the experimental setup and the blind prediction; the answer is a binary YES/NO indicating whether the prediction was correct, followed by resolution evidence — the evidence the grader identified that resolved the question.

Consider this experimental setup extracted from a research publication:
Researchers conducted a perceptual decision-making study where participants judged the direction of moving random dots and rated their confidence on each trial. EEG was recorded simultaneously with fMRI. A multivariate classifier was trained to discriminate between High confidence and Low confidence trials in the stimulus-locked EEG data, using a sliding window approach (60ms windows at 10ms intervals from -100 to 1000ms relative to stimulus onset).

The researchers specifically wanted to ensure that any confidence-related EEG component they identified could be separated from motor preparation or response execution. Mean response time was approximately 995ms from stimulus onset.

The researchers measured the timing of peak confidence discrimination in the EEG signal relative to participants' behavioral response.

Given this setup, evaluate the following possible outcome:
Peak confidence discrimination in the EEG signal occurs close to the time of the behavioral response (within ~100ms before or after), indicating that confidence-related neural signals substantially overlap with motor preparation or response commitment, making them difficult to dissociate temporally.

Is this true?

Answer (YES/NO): NO